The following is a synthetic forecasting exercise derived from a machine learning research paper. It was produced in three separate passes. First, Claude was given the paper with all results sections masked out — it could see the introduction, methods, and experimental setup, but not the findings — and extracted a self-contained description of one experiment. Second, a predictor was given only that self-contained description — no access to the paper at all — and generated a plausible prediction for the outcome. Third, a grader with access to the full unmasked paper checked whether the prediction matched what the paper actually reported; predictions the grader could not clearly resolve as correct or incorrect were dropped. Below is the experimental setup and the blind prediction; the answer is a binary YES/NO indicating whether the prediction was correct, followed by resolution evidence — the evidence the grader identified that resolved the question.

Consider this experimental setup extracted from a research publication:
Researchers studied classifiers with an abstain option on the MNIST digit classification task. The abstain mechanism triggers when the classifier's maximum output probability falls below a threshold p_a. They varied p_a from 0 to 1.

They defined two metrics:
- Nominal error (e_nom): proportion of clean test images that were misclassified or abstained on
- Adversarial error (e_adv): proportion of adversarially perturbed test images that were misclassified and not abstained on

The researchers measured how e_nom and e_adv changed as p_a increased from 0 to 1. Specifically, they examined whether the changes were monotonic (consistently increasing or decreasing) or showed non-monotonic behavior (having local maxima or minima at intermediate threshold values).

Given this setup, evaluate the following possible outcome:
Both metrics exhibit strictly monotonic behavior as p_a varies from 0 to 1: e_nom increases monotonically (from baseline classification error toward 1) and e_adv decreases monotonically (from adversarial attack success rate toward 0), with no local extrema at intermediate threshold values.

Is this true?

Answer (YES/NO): NO